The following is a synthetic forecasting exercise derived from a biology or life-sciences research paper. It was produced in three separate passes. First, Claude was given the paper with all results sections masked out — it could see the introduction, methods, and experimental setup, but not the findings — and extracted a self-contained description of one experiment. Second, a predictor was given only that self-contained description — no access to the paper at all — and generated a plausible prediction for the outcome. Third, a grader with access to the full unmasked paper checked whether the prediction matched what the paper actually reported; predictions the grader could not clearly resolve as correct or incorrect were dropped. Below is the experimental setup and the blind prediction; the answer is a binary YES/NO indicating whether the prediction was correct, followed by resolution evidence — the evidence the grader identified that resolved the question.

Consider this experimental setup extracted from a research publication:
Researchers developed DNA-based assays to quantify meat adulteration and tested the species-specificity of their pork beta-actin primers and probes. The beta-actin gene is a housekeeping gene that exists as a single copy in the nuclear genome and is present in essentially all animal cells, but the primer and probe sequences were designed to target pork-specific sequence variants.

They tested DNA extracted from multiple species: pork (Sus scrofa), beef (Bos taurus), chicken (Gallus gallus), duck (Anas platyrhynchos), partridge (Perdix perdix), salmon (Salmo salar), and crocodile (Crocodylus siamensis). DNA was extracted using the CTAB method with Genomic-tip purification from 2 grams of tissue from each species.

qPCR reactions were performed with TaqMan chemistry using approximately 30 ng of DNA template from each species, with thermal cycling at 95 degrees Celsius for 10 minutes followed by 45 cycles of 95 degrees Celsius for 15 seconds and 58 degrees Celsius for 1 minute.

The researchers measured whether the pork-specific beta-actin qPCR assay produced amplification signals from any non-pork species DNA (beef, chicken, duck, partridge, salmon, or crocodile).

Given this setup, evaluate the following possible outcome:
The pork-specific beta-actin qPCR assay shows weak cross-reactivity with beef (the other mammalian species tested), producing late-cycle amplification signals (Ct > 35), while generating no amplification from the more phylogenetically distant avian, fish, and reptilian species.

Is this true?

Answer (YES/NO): NO